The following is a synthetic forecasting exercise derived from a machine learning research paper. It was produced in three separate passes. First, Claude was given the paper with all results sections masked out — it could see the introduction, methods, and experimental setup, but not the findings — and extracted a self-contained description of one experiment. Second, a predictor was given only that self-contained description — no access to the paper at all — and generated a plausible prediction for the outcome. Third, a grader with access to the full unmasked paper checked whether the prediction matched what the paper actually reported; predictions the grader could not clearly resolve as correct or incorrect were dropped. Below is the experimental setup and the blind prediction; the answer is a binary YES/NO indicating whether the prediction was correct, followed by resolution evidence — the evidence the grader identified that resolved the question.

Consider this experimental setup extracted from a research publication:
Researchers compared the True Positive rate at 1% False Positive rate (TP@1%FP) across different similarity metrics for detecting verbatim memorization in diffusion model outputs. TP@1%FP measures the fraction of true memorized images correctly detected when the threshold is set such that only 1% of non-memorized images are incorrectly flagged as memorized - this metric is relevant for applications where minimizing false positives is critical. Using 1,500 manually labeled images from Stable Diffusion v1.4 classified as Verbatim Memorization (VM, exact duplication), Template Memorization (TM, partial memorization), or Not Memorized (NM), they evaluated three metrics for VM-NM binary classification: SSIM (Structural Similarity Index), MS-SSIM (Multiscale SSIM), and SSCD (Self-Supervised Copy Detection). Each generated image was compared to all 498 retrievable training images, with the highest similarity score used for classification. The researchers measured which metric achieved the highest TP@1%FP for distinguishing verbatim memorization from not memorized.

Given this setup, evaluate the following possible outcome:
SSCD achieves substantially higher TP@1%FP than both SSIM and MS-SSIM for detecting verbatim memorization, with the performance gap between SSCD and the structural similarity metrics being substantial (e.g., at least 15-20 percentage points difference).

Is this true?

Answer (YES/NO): NO